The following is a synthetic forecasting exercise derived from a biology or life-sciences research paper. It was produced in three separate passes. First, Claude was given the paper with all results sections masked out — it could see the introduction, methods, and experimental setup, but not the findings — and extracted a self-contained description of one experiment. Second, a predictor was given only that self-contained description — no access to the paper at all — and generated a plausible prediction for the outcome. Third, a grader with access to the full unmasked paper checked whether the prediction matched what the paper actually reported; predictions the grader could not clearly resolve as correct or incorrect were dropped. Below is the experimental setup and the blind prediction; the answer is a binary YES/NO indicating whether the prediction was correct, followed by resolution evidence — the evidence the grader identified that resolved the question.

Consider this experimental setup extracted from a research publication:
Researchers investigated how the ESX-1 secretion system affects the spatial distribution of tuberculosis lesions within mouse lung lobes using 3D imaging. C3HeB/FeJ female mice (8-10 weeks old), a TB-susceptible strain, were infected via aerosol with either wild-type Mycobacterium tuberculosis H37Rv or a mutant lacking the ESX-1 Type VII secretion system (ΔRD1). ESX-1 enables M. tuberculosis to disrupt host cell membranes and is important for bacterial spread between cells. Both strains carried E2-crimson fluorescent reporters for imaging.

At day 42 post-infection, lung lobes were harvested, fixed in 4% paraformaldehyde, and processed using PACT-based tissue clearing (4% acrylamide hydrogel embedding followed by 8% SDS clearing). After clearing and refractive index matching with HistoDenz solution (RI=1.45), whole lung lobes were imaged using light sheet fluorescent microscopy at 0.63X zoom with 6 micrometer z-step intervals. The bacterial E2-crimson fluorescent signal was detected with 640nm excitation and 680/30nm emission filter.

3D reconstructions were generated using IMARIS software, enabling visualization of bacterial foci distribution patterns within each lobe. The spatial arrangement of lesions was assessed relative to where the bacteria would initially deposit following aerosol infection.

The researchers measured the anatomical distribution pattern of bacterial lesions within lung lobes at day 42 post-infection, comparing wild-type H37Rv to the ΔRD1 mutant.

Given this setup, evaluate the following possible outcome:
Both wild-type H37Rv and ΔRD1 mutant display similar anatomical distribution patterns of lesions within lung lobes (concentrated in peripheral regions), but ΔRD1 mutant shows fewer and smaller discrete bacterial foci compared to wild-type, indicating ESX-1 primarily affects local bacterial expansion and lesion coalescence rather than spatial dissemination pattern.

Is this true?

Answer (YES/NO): NO